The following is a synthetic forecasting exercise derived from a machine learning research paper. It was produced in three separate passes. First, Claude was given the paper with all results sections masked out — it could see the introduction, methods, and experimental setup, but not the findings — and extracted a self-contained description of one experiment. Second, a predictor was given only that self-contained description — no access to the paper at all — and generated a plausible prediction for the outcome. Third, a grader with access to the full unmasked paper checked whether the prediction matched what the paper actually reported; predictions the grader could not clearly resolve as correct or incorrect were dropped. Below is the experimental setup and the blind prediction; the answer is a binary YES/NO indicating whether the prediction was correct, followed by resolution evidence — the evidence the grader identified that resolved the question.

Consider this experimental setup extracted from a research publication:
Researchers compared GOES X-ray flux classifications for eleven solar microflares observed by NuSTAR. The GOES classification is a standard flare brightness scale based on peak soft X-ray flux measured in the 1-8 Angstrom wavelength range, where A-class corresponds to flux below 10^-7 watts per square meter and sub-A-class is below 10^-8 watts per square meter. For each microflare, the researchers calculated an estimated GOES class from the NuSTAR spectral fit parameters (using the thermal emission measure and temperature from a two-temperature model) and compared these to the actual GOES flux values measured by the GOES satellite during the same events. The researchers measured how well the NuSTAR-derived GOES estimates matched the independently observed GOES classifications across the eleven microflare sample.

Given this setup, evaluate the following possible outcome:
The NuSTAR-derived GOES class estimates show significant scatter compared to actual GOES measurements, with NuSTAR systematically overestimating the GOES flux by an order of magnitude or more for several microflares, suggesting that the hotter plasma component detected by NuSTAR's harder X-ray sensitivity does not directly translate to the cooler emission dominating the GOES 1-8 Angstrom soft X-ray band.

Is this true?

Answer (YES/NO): NO